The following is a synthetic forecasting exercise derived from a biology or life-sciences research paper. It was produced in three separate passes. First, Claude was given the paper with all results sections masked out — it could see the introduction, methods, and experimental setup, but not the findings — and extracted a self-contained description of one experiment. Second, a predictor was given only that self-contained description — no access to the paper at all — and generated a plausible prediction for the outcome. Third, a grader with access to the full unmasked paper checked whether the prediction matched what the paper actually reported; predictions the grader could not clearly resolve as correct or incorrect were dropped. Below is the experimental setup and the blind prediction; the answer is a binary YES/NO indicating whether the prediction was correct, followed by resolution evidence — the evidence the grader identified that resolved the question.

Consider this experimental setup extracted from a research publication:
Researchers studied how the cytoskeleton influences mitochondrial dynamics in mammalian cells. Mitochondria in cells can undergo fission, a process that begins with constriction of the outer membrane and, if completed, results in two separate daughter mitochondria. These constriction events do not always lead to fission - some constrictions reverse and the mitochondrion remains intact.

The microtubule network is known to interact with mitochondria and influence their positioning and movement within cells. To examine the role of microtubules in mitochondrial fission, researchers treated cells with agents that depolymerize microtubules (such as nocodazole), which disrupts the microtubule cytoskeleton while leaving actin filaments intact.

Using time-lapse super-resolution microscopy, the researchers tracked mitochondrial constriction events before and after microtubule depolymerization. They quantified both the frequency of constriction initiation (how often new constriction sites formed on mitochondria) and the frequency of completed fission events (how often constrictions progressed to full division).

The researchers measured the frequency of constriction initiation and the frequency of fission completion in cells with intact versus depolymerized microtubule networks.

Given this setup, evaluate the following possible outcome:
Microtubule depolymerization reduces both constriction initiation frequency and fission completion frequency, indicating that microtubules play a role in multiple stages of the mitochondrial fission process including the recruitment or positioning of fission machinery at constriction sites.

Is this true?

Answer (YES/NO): NO